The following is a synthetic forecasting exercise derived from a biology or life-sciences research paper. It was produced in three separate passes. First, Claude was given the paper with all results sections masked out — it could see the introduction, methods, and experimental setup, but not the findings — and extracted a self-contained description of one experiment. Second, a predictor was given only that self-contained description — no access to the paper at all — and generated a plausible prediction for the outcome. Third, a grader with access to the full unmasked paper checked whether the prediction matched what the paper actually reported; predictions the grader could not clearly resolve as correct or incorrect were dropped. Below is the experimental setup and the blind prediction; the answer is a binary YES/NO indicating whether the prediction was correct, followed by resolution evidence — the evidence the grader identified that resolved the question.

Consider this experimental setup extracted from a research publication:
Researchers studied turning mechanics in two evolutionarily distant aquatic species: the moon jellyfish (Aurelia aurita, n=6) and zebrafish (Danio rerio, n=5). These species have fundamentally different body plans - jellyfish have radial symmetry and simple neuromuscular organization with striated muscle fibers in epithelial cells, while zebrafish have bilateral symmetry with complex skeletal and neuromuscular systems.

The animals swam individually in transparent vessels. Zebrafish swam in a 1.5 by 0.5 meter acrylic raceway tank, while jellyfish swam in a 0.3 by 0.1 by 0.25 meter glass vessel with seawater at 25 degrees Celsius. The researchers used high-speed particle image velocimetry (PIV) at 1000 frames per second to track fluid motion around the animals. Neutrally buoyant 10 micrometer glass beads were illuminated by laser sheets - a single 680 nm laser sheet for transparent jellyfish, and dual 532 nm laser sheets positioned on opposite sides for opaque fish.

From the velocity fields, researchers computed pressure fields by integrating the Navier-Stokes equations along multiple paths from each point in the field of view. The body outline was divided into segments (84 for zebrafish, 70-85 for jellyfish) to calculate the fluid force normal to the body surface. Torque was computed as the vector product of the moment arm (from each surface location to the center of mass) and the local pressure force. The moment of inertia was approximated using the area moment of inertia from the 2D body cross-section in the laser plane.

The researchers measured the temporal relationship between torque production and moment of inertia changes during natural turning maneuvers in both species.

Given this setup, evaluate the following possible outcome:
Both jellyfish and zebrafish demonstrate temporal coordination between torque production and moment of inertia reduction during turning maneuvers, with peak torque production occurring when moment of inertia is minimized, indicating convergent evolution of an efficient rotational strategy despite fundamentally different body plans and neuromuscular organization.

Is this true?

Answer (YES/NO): NO